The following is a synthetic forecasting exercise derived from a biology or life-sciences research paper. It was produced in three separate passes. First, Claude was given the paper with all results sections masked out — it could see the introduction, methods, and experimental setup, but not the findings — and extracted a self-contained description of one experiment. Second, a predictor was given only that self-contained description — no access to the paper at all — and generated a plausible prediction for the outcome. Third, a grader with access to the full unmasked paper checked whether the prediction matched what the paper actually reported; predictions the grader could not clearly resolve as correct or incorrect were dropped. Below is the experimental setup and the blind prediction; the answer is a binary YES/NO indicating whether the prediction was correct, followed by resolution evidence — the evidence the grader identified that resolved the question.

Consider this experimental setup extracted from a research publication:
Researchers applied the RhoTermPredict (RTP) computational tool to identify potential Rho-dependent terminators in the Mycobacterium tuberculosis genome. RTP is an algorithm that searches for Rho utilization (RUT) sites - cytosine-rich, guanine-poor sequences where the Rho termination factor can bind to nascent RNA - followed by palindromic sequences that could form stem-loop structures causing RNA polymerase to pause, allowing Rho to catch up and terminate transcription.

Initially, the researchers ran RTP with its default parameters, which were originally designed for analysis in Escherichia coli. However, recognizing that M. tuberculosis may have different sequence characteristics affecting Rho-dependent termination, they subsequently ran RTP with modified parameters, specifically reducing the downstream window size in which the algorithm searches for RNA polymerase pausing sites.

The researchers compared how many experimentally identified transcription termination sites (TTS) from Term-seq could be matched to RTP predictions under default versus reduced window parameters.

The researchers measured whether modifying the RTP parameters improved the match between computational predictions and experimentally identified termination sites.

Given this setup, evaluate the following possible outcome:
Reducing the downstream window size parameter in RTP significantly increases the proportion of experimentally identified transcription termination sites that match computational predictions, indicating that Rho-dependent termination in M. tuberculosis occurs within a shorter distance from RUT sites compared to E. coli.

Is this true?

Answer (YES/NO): NO